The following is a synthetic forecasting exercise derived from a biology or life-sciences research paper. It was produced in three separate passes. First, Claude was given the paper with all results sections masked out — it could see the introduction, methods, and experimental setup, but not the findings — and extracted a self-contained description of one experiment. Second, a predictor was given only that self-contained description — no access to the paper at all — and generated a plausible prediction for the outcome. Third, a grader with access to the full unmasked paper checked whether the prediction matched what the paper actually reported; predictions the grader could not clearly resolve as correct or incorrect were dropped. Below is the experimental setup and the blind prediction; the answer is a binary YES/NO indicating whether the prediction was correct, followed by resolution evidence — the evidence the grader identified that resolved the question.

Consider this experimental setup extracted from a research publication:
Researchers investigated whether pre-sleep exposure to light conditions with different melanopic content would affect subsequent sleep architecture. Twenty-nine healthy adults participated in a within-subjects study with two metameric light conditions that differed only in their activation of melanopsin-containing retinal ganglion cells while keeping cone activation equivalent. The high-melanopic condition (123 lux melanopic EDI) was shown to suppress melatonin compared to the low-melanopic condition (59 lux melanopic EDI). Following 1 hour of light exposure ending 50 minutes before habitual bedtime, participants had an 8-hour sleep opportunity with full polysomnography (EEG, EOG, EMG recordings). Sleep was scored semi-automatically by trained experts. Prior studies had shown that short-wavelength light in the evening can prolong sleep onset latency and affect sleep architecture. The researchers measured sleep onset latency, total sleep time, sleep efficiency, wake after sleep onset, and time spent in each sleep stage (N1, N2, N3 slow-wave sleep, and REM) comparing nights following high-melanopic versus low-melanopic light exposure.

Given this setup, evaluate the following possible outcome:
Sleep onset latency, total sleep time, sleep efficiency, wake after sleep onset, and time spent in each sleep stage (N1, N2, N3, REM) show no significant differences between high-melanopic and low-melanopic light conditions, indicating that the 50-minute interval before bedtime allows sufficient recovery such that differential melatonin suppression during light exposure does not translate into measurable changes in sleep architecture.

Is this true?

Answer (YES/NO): YES